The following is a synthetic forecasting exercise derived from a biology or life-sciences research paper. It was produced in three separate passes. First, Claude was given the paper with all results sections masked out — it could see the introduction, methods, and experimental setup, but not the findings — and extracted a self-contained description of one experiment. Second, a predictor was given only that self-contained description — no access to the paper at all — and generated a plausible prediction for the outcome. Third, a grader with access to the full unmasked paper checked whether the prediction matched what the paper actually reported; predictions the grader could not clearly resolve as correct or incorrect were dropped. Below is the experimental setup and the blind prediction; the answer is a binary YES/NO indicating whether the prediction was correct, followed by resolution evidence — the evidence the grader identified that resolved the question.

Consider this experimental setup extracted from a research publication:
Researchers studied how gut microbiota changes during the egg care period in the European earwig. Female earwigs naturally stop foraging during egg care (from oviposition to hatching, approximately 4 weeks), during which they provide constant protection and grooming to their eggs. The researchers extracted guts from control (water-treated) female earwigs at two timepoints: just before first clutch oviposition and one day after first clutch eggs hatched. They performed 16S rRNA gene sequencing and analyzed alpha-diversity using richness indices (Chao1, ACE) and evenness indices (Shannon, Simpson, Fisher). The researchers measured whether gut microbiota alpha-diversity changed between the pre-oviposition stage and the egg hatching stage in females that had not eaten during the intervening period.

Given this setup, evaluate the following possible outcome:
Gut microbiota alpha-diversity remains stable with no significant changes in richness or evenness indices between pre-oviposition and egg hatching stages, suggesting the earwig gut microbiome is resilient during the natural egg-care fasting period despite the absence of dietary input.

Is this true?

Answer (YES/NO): NO